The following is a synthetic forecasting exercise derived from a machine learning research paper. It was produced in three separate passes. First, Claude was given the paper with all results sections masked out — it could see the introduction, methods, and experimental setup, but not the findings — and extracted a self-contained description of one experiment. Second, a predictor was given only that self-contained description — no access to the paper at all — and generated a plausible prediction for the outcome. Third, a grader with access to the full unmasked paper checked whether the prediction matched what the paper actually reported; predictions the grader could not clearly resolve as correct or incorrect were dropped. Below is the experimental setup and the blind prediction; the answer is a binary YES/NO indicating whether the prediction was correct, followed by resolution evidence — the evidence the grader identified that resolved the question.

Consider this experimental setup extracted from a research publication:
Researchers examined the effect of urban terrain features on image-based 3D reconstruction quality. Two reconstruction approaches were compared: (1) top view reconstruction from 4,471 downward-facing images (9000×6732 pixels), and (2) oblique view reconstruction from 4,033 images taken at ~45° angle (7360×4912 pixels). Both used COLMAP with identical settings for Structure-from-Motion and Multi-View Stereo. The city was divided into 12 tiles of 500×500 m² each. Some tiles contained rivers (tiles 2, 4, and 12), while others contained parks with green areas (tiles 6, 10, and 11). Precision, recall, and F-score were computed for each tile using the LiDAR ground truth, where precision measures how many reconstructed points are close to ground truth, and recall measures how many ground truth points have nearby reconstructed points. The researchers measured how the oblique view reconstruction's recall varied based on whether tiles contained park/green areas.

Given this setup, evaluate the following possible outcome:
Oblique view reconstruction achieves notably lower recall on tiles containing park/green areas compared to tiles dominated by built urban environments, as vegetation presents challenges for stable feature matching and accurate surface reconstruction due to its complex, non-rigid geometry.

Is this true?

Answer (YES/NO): YES